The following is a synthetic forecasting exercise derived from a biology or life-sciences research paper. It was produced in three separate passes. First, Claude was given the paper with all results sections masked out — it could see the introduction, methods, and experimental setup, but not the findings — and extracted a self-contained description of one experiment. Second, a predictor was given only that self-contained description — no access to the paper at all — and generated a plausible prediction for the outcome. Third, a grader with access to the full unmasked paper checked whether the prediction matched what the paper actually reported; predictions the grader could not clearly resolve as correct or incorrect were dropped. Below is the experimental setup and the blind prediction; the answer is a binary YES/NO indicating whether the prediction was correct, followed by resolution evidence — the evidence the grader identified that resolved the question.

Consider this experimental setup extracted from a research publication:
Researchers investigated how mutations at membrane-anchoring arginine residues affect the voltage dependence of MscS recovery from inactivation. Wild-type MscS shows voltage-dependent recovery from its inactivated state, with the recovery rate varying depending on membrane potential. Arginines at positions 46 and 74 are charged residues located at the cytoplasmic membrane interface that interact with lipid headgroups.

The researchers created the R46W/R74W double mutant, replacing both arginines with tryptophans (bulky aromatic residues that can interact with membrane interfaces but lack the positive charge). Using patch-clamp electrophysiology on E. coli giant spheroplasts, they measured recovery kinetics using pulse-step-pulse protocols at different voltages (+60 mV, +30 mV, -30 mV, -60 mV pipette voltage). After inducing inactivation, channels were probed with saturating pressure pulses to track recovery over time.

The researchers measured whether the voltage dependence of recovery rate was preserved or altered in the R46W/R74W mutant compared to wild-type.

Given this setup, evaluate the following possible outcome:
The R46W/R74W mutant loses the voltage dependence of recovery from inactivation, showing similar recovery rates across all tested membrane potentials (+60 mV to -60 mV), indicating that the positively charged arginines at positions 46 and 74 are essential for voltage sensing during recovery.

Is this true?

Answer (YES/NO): YES